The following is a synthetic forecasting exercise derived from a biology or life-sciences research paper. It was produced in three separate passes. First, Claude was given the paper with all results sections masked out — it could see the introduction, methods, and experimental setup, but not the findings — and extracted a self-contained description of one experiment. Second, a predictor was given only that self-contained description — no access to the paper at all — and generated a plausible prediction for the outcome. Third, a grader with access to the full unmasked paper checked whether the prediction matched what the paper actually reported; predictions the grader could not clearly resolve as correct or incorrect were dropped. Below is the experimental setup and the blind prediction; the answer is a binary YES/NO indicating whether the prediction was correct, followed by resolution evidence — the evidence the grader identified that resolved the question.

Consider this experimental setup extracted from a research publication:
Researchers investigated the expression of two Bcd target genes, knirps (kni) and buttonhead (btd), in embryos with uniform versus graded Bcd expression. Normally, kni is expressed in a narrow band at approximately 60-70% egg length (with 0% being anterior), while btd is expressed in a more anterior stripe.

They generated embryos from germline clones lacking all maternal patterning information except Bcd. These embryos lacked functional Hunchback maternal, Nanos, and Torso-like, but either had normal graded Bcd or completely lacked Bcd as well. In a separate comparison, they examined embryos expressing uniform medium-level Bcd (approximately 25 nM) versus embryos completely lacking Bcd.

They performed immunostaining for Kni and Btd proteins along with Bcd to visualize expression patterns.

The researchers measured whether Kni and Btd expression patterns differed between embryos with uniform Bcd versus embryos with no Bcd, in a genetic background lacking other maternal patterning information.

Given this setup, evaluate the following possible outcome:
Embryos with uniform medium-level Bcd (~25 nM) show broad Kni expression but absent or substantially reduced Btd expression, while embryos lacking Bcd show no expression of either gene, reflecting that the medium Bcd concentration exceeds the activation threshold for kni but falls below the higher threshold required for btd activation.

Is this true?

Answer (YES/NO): NO